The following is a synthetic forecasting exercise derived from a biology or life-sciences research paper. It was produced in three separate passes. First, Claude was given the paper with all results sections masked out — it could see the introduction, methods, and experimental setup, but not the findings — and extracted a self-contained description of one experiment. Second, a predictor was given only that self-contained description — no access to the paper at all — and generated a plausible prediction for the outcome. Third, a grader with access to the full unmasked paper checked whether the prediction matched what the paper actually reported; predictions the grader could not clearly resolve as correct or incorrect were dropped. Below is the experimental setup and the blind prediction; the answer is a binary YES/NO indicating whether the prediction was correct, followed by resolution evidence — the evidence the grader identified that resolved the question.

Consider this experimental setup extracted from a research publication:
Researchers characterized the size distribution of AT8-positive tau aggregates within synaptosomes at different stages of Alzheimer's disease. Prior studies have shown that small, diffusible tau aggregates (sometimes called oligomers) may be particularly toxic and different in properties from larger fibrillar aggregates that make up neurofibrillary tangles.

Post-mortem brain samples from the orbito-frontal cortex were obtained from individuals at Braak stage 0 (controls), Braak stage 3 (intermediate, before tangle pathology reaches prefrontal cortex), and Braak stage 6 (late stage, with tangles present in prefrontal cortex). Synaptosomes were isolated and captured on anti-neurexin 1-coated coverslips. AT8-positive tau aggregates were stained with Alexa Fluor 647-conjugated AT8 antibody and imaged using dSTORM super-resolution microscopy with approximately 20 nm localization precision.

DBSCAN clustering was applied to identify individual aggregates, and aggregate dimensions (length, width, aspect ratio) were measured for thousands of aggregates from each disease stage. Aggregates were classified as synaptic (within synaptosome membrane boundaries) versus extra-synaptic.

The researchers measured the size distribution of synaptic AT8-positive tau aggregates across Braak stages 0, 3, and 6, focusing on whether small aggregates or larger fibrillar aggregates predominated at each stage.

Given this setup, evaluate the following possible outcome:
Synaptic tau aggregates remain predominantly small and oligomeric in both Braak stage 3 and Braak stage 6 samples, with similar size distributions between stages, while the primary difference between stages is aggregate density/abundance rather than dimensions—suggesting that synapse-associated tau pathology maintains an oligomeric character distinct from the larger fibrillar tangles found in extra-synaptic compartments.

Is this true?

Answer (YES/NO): NO